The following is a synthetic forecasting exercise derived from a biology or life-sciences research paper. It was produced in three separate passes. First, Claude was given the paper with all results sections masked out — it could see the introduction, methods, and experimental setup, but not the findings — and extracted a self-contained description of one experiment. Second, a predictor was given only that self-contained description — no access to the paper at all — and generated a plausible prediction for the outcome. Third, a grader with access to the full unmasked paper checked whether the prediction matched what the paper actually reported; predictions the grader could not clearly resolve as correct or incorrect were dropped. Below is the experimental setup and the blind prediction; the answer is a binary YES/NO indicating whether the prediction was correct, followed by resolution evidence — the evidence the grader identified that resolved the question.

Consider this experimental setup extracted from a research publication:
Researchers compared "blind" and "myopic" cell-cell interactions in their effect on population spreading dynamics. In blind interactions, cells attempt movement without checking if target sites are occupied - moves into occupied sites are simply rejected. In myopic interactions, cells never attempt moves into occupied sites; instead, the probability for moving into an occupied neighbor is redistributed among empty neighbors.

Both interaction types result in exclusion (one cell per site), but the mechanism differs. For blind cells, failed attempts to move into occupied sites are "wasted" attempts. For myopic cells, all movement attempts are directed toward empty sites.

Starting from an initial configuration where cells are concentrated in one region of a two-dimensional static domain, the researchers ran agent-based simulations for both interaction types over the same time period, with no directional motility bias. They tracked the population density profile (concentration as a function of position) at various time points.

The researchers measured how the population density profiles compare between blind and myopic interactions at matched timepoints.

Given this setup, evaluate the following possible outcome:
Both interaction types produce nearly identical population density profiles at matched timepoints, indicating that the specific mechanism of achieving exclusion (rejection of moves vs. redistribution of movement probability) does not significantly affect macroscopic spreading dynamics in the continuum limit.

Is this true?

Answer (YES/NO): NO